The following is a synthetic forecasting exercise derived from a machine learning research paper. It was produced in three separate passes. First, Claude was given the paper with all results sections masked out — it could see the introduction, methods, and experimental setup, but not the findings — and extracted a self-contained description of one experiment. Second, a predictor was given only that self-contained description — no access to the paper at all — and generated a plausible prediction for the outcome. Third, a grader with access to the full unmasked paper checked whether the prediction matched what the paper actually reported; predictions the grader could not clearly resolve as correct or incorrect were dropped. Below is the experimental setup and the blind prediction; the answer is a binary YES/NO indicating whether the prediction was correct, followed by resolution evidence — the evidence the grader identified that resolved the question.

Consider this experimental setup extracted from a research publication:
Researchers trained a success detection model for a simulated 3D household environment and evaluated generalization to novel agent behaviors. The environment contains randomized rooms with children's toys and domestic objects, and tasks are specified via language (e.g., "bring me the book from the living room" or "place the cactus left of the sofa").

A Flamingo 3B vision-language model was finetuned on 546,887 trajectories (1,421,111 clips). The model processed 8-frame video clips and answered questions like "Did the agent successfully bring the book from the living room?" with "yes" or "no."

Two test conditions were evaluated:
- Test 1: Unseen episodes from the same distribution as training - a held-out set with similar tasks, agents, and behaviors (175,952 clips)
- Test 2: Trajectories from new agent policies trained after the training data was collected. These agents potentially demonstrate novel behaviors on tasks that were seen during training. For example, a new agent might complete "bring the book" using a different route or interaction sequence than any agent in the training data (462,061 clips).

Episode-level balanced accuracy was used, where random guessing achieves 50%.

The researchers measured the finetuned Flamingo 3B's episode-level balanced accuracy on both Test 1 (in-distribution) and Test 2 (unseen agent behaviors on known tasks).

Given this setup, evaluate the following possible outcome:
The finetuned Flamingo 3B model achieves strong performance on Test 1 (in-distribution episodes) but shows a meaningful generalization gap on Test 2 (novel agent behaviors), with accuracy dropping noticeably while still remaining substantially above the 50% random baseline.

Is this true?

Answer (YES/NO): NO